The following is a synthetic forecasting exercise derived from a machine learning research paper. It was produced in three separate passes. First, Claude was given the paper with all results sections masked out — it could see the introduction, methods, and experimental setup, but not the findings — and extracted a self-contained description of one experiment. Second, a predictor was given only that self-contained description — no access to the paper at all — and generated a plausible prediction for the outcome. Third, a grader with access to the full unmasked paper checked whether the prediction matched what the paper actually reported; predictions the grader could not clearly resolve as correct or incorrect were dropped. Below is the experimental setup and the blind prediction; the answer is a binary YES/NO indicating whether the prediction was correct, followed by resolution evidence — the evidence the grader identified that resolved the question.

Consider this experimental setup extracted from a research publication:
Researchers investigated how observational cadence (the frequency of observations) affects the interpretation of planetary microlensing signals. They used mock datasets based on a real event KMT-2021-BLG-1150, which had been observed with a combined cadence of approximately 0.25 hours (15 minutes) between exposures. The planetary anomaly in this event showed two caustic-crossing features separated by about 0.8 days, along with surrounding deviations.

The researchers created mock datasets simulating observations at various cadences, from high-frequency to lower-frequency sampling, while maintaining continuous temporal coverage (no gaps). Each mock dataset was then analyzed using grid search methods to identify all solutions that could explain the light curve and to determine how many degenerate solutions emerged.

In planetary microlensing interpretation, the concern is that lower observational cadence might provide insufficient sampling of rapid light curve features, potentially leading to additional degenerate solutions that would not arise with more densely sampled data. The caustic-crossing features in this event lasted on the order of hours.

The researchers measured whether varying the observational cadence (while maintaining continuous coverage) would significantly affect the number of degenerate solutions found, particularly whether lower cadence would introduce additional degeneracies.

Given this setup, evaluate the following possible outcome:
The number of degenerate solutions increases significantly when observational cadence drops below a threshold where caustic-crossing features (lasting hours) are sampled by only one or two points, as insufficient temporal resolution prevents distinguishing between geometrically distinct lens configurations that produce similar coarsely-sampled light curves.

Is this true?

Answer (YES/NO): NO